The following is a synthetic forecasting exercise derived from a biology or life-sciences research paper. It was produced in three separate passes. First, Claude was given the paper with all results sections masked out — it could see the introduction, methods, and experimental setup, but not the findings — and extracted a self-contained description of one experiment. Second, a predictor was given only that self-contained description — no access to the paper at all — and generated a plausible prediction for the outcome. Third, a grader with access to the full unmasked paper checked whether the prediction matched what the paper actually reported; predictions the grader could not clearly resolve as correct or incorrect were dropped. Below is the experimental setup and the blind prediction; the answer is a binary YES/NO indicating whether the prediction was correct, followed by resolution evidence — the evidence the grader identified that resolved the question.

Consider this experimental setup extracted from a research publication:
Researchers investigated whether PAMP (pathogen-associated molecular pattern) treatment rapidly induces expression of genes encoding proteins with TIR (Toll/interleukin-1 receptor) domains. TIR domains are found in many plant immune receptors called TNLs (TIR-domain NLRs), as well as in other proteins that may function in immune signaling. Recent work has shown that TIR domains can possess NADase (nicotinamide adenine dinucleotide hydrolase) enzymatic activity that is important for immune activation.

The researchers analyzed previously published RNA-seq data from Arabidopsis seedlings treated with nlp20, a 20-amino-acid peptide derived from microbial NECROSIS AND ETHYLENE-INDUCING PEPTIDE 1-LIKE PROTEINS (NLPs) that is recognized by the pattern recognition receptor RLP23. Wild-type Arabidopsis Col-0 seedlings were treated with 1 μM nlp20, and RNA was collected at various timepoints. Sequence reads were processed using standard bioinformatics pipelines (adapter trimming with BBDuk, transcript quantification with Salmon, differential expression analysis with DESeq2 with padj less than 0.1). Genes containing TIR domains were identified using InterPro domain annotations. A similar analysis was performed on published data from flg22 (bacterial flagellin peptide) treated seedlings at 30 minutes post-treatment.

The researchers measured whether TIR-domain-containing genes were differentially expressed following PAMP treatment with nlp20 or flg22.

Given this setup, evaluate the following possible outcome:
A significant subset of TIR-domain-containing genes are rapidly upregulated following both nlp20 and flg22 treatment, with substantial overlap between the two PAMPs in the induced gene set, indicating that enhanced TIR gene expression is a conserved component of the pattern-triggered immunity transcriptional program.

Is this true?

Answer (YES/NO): YES